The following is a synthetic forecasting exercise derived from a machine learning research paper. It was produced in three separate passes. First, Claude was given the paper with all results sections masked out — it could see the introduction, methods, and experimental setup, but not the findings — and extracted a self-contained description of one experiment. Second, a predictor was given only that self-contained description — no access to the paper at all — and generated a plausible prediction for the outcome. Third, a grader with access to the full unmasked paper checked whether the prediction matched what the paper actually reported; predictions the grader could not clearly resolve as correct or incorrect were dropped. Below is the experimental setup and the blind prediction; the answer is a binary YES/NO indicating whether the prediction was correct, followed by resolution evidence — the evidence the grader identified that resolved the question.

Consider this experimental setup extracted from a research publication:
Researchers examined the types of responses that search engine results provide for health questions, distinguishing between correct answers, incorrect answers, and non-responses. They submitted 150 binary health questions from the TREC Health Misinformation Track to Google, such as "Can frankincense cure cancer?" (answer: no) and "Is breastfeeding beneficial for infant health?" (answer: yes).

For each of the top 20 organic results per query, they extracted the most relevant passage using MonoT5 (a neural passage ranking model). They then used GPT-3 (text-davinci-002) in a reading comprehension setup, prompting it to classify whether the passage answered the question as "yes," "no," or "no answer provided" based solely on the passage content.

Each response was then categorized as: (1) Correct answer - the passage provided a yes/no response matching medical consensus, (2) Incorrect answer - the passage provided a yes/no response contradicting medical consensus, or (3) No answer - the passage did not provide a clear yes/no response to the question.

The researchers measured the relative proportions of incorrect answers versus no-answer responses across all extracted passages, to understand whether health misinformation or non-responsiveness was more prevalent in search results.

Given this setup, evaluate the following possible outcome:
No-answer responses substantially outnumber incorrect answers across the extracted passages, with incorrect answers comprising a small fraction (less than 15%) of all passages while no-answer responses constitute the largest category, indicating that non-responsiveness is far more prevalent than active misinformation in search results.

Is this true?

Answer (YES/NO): NO